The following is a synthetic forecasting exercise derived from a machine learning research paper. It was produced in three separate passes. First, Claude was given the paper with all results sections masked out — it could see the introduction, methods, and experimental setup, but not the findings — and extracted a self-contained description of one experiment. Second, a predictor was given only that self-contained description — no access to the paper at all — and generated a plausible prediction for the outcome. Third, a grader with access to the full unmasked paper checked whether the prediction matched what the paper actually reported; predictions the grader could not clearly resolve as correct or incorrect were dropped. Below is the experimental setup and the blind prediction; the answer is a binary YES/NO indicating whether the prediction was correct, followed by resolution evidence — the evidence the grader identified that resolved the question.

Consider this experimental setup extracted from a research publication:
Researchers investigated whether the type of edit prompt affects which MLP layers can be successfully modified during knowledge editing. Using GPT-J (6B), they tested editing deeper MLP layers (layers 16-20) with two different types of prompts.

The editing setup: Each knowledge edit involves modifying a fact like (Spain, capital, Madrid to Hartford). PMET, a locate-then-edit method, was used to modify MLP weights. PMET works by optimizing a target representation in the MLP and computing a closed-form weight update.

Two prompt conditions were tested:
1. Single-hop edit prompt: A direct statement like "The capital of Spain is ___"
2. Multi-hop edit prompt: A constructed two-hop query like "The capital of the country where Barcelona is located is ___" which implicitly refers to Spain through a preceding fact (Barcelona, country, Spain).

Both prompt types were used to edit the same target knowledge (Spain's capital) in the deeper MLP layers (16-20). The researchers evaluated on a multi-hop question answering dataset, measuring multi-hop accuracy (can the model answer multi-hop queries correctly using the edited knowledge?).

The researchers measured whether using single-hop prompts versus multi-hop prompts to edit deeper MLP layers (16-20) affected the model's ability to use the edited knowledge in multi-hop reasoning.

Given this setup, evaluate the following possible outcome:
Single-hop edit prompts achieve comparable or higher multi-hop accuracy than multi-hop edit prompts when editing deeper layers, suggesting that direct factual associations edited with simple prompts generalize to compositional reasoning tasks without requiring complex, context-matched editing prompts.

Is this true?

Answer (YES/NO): NO